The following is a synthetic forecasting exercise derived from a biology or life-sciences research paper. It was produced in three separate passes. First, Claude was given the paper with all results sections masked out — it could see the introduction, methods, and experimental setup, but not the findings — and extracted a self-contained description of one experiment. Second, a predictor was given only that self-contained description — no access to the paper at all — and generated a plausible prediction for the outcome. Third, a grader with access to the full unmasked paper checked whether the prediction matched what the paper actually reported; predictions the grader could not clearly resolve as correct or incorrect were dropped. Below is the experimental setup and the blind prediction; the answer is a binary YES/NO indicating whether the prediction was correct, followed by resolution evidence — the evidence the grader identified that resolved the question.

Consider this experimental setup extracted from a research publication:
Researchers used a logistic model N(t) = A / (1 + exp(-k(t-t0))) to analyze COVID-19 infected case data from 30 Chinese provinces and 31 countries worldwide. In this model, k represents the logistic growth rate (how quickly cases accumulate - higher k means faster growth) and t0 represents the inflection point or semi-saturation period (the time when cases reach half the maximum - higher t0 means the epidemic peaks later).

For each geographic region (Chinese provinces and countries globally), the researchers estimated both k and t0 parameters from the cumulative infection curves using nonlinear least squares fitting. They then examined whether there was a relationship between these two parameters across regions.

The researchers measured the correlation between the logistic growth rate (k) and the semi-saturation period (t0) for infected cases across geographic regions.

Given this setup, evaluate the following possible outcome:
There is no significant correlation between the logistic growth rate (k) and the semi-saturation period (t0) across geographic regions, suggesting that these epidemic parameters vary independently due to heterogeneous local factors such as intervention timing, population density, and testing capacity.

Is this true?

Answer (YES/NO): NO